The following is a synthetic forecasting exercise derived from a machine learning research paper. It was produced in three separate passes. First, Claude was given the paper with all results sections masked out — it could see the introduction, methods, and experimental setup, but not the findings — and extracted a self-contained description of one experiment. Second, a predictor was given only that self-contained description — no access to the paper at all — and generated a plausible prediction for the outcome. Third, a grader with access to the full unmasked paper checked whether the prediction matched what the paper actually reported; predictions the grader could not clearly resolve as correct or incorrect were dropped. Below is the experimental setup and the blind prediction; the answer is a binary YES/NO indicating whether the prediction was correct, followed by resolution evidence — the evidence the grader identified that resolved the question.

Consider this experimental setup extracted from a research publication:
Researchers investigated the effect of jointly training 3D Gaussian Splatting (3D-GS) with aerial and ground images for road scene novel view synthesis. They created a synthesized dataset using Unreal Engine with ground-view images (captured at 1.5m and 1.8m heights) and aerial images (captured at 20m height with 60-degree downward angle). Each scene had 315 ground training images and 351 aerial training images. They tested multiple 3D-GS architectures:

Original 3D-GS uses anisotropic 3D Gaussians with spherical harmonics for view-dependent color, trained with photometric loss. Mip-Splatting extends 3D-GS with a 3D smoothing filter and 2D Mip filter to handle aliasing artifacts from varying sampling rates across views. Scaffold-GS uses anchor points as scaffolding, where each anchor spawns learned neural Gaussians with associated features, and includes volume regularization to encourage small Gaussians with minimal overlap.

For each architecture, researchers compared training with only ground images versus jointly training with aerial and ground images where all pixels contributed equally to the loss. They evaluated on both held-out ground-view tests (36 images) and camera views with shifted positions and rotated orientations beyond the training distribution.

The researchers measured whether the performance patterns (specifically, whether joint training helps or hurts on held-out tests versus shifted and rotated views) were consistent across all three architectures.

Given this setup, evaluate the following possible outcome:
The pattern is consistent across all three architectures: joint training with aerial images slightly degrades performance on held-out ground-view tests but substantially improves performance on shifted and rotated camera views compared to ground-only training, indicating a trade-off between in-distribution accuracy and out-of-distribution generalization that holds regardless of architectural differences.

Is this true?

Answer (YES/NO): NO